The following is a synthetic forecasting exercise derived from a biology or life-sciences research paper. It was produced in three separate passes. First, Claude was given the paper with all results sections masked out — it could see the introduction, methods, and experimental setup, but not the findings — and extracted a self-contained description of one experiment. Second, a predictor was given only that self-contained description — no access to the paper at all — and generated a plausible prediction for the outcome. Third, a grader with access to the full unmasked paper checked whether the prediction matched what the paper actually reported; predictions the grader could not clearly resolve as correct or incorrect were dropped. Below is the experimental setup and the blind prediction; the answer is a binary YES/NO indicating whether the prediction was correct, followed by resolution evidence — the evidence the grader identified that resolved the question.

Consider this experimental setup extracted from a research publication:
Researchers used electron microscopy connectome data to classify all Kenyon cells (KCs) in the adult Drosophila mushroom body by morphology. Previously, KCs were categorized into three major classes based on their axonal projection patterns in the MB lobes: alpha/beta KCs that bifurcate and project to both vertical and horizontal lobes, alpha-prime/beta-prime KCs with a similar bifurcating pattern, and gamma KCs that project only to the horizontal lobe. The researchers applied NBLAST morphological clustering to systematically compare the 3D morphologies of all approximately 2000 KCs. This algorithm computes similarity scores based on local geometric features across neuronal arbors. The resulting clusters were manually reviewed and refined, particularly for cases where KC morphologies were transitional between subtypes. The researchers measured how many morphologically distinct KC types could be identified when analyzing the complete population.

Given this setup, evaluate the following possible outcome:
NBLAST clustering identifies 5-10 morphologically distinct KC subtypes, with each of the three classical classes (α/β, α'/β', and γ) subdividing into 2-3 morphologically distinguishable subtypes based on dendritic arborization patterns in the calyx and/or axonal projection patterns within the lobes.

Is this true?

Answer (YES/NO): NO